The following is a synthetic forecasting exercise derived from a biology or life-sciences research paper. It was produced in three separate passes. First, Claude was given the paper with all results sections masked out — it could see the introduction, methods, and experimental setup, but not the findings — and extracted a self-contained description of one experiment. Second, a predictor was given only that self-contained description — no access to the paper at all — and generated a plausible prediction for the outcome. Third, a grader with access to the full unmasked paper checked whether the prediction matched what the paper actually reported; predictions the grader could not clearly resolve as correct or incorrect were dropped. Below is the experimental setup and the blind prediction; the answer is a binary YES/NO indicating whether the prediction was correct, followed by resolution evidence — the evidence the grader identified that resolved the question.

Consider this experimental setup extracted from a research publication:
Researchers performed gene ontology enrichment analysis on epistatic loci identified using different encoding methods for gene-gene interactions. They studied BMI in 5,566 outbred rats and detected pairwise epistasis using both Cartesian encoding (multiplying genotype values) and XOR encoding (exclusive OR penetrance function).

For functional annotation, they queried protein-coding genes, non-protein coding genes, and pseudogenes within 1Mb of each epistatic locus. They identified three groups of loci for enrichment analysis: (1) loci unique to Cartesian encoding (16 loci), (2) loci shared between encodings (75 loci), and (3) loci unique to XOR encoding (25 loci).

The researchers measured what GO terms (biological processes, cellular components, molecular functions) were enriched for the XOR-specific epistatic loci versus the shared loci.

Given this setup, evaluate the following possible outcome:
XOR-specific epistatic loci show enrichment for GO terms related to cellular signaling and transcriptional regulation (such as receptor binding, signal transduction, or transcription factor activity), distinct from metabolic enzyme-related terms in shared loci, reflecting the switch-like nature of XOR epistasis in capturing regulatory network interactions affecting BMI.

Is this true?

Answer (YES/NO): NO